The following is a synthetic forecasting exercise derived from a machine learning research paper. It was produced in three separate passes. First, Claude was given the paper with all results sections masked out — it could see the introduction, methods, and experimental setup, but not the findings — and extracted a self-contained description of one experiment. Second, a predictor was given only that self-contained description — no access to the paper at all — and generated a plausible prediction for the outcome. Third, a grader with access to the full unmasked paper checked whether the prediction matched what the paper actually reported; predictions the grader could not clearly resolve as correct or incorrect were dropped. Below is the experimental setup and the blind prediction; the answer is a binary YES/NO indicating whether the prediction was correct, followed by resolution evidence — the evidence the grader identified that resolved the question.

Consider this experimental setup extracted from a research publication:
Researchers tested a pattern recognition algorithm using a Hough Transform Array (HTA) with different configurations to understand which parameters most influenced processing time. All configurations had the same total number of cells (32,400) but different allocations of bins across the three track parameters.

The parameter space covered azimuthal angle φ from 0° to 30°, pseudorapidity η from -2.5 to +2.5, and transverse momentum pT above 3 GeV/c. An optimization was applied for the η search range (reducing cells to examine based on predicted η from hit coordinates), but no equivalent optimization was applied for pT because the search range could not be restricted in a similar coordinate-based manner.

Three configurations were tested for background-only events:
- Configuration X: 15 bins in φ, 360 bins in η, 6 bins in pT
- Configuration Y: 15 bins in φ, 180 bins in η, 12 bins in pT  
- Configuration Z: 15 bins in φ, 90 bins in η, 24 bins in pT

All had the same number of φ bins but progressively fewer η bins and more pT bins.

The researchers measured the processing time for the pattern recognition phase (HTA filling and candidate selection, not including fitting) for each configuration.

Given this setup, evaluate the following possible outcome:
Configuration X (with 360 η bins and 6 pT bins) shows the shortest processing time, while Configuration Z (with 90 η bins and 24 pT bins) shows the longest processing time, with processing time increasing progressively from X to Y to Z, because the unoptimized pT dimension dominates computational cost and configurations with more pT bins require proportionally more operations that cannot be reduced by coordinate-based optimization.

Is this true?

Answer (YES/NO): YES